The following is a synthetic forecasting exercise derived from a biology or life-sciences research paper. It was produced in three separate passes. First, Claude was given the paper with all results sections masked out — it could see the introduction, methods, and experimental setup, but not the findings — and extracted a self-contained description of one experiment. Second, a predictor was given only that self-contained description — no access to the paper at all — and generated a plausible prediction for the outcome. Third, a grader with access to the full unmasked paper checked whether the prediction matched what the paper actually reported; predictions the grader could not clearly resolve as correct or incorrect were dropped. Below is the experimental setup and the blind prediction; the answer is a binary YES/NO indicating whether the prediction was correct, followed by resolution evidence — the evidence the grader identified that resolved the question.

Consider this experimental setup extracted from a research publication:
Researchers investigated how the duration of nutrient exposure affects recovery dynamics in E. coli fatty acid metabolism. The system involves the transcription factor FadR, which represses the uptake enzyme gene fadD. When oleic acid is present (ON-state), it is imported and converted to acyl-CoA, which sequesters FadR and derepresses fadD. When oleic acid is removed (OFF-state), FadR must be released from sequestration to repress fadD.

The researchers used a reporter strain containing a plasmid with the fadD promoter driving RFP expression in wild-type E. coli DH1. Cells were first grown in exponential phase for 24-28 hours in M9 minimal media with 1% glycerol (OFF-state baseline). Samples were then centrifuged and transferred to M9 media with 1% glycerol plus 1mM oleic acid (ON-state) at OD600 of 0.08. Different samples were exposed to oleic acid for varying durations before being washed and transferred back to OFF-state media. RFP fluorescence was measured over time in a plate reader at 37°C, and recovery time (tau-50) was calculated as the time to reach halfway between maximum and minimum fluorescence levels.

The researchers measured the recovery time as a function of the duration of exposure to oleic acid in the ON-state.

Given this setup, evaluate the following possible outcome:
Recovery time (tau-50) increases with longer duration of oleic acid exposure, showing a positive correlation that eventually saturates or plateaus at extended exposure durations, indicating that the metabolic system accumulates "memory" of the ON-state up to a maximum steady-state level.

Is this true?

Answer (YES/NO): NO